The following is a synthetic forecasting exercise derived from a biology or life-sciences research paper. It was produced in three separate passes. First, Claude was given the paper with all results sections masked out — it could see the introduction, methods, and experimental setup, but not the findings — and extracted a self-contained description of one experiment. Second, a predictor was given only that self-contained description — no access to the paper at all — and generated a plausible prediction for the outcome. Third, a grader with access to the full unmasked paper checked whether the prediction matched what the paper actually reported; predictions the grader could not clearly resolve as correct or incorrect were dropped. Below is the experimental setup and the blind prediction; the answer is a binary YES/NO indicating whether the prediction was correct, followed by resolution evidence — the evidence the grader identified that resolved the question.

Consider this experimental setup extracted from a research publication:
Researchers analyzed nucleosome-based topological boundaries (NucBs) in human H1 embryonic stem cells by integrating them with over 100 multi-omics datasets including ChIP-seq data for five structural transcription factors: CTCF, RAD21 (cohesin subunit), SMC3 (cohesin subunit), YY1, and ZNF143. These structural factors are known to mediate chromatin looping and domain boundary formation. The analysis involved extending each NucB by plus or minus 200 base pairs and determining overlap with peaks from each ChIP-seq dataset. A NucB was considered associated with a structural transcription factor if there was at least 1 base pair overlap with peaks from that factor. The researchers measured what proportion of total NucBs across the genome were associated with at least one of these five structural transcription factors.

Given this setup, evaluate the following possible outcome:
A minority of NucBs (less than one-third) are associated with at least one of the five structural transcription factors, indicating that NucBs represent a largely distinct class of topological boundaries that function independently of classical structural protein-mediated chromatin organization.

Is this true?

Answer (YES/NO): YES